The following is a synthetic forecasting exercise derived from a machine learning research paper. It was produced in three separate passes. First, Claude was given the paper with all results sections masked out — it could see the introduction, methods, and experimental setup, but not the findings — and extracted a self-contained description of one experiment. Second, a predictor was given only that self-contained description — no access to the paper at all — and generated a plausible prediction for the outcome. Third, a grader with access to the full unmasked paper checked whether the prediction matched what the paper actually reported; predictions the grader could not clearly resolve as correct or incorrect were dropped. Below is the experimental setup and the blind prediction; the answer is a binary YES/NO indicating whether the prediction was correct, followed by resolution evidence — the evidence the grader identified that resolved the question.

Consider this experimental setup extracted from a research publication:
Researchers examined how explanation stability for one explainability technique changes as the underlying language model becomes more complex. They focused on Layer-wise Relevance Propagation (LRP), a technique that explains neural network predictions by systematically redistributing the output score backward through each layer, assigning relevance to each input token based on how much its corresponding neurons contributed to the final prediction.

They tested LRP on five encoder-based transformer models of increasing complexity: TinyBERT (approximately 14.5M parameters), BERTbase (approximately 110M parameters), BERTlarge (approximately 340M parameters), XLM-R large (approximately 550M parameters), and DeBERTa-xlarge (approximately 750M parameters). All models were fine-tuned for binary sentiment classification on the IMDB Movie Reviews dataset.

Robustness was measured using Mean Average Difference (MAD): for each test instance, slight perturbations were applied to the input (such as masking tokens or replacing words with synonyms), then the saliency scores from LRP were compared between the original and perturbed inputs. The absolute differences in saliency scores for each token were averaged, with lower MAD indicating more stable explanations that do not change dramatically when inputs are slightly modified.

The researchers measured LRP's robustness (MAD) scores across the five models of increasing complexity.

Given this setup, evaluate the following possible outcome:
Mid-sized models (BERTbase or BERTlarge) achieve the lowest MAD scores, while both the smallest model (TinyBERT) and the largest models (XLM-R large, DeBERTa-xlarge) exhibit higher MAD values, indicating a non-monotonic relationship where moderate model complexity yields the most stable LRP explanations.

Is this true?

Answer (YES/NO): NO